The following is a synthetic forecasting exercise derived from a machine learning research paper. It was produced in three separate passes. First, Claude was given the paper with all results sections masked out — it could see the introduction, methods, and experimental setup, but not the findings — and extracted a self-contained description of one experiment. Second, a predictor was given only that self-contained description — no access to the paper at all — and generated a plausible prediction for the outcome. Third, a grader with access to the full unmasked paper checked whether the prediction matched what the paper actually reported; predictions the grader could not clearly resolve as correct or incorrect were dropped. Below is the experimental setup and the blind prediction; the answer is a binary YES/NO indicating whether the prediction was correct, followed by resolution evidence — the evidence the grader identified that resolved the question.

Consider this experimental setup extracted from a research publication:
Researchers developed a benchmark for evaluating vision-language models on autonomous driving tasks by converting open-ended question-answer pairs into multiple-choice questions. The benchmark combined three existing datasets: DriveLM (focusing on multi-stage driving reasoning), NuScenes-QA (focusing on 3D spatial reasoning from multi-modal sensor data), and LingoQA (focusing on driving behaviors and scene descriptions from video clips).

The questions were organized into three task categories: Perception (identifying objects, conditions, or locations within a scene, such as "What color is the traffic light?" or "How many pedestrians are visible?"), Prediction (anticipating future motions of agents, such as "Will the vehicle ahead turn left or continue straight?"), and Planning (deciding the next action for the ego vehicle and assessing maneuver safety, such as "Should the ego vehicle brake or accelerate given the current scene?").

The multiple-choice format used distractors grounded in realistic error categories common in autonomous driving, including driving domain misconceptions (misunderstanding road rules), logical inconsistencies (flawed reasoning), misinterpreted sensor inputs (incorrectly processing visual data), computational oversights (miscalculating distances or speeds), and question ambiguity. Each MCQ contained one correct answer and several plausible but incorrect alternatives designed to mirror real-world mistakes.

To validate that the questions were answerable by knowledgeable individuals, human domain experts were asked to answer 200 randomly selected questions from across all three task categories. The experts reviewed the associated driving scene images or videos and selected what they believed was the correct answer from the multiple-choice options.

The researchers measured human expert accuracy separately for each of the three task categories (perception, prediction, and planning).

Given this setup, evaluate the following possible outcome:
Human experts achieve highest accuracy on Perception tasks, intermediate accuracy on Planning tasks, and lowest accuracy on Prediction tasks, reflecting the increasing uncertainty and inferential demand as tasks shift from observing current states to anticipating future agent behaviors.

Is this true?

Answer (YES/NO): NO